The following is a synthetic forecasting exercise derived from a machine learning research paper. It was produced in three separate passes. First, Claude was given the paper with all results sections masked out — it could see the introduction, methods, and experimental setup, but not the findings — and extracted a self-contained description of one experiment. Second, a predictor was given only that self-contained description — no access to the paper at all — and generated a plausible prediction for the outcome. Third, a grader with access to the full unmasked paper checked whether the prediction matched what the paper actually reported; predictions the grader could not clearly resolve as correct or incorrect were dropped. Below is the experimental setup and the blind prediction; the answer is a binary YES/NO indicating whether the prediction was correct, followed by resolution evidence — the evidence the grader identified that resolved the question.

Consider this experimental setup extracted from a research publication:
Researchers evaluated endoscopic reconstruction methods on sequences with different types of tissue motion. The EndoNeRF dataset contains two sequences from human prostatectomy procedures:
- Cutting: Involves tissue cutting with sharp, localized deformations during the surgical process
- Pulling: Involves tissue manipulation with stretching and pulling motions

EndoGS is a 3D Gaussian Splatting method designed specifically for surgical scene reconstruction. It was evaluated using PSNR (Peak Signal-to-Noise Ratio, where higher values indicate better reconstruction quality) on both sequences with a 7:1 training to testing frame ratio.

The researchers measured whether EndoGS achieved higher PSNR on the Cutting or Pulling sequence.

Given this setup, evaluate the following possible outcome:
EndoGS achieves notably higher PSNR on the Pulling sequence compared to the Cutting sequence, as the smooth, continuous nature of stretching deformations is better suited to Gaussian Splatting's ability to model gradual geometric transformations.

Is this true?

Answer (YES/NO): NO